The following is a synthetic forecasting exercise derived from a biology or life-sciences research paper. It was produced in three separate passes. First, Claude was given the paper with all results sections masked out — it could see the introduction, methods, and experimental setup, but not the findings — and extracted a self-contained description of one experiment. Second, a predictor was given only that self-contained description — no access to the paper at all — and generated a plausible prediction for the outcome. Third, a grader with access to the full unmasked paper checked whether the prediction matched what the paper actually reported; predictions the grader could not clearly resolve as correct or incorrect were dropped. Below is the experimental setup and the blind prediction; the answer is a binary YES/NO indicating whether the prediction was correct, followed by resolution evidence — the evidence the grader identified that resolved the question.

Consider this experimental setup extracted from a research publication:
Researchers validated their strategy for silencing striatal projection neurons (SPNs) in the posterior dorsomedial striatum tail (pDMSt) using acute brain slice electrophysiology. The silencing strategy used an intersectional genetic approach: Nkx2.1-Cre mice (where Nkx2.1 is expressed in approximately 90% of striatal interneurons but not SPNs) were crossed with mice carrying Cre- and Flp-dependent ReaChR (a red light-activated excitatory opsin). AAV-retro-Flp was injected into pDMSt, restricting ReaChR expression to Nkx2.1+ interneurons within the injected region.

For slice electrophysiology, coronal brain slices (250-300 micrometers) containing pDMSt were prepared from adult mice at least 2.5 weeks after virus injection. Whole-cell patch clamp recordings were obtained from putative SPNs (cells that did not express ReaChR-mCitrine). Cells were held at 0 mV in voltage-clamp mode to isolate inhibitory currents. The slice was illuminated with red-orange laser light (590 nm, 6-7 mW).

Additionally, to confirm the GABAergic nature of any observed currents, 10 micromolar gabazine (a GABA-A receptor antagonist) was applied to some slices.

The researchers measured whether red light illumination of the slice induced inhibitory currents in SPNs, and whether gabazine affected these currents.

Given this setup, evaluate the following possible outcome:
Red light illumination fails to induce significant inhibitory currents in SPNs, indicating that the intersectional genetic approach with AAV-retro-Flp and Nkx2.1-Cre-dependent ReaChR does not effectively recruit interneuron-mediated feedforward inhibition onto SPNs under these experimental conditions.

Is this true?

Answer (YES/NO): NO